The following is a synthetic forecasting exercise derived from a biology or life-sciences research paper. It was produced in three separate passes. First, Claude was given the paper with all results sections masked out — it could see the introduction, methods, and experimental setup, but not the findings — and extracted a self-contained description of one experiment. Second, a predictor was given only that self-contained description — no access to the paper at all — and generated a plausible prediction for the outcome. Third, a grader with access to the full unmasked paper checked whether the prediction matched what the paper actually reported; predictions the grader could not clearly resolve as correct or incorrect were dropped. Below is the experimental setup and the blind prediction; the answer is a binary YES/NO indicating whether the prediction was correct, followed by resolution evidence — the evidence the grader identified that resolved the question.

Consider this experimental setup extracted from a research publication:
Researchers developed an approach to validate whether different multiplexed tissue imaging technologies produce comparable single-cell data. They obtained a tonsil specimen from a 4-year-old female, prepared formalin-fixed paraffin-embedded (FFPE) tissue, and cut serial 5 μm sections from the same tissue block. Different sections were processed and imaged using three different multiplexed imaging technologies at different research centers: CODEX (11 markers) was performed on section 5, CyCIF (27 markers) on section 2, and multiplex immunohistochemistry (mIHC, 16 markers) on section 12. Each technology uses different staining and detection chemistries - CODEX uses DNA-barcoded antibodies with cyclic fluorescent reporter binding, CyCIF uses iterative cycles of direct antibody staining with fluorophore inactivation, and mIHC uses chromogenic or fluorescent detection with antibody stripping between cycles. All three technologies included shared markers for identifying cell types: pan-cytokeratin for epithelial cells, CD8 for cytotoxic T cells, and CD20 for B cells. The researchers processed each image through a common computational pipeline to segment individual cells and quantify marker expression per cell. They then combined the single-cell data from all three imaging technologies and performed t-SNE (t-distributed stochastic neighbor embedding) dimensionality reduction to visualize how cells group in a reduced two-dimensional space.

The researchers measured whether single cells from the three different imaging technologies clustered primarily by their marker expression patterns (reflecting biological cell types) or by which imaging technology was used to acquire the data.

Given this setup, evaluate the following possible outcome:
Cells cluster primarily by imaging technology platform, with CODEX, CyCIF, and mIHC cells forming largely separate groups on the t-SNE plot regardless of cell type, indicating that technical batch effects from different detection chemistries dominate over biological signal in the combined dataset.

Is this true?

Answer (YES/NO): NO